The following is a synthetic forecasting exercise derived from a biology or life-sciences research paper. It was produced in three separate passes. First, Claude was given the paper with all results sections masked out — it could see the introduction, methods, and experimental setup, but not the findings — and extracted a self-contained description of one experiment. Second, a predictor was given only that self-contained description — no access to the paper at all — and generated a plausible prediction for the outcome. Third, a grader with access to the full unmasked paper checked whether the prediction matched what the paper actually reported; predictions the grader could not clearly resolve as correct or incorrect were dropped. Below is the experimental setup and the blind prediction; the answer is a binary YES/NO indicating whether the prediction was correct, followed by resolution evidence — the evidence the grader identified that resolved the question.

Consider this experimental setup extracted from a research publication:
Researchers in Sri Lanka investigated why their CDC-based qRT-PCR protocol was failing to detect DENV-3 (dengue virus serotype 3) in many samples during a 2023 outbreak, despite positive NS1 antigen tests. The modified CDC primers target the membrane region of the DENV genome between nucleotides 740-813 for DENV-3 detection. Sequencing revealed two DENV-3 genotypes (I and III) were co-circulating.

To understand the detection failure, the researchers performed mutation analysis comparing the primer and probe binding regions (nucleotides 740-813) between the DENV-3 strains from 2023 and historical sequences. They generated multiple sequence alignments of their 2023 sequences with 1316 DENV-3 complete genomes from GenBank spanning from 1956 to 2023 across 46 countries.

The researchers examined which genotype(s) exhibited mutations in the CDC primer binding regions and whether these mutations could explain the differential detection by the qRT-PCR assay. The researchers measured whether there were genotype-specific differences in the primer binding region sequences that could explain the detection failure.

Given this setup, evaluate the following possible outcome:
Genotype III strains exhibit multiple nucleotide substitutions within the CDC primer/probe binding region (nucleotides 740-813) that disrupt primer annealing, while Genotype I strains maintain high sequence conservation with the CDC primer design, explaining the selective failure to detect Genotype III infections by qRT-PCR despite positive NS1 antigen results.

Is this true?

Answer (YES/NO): NO